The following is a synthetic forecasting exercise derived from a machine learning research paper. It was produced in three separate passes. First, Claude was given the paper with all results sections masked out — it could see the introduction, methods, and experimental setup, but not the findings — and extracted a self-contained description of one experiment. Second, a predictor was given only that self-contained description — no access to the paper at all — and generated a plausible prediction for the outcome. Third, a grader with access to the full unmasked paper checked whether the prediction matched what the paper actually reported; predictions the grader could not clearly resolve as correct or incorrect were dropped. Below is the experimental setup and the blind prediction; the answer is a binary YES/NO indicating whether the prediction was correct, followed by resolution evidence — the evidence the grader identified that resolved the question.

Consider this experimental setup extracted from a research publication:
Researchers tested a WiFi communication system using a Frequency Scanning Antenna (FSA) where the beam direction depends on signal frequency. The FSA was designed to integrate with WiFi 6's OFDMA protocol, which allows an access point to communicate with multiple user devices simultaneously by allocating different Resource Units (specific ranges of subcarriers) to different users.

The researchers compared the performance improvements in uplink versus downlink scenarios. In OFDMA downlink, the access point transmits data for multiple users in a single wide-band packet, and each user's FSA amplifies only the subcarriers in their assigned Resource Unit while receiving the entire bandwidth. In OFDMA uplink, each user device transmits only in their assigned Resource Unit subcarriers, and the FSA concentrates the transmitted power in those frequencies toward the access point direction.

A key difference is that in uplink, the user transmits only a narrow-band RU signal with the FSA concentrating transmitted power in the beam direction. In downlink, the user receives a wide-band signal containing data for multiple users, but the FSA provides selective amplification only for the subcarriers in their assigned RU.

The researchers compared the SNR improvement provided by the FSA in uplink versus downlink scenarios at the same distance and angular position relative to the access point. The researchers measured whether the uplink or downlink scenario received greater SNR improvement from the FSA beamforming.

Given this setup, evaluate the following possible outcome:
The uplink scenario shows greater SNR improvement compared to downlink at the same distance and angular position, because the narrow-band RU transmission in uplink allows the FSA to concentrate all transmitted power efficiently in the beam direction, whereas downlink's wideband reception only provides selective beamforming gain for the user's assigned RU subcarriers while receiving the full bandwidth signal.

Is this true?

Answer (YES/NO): NO